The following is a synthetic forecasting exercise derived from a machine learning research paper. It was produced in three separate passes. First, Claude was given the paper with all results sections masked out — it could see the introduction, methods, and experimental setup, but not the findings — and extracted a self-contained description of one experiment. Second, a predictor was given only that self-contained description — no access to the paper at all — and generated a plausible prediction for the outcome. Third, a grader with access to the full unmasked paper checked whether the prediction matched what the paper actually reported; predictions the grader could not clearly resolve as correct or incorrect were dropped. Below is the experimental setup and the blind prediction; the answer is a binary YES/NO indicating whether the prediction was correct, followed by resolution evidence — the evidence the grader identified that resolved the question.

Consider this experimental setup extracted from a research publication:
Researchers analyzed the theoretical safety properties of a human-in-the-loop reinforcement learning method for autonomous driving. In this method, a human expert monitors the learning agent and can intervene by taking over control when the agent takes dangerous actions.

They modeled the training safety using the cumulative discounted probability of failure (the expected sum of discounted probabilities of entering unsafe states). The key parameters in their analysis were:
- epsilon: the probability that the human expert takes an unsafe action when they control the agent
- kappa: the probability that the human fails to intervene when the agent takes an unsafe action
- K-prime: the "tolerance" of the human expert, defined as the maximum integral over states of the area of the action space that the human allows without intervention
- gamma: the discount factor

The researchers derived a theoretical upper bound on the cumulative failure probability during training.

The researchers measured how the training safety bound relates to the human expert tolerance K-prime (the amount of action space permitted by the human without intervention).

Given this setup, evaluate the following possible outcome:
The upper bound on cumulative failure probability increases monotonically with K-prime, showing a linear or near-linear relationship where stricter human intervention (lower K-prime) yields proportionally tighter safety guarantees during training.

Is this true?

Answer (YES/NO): YES